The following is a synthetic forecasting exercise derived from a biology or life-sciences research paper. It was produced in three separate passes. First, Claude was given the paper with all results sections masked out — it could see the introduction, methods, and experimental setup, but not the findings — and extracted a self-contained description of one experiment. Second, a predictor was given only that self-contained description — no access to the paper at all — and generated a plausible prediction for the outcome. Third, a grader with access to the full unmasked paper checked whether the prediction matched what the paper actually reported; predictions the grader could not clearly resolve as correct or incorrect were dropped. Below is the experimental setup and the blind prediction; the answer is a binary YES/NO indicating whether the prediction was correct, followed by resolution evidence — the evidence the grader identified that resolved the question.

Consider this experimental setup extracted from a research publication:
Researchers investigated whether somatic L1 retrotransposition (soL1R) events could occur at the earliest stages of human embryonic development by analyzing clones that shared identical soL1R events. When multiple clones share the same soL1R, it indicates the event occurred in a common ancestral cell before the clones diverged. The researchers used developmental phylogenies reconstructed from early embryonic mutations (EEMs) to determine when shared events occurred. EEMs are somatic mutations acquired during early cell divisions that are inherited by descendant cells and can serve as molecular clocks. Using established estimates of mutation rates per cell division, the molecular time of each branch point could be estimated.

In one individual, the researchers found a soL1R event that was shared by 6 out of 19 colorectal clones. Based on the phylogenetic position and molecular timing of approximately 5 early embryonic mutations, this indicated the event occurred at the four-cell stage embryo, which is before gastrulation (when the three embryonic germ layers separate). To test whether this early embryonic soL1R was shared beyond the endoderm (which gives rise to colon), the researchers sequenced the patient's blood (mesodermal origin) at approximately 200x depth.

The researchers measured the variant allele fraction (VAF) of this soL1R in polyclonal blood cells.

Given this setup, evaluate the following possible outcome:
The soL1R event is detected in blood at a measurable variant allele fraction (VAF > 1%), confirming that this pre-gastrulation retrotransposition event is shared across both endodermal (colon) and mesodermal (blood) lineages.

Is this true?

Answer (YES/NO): YES